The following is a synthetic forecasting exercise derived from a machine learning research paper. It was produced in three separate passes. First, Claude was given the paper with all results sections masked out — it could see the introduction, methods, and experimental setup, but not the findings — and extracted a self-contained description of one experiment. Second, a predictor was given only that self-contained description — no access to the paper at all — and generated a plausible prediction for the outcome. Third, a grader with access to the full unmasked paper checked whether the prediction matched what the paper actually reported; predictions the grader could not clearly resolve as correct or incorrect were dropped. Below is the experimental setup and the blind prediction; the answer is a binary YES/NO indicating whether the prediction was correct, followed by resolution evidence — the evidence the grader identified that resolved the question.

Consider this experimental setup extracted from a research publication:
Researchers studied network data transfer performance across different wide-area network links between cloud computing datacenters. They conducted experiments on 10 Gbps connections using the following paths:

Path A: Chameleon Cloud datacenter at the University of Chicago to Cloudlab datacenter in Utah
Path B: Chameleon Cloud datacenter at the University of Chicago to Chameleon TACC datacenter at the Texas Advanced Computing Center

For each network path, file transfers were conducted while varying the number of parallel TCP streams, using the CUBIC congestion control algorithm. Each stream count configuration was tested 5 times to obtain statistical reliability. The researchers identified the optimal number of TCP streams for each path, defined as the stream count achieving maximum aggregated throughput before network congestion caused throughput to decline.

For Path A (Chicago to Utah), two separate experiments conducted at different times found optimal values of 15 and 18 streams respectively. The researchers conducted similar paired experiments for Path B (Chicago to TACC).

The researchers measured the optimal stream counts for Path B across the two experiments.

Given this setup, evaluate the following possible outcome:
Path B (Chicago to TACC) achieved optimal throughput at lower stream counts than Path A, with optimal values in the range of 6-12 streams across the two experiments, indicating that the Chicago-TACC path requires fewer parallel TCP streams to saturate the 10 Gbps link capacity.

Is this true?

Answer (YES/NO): NO